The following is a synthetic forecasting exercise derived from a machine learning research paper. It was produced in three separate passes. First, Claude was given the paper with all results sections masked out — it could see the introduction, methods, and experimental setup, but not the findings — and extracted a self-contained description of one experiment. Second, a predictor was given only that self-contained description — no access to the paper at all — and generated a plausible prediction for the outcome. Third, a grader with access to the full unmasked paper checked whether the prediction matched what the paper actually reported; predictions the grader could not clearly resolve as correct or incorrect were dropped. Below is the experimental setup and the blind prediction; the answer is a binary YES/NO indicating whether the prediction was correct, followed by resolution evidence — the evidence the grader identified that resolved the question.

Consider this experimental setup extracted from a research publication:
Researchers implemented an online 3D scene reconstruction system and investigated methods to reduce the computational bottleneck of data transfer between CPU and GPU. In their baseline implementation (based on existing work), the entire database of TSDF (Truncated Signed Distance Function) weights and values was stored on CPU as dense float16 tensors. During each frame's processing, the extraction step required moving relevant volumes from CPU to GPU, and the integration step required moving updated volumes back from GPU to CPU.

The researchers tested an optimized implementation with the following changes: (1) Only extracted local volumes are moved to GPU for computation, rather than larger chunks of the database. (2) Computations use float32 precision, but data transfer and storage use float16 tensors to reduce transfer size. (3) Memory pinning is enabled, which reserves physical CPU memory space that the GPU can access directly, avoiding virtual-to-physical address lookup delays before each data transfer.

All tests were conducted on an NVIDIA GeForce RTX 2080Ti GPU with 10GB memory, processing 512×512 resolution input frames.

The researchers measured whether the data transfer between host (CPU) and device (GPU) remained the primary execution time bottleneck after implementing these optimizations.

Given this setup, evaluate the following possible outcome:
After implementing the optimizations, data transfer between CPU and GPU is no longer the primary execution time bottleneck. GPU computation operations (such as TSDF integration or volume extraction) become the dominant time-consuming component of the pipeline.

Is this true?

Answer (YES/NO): NO